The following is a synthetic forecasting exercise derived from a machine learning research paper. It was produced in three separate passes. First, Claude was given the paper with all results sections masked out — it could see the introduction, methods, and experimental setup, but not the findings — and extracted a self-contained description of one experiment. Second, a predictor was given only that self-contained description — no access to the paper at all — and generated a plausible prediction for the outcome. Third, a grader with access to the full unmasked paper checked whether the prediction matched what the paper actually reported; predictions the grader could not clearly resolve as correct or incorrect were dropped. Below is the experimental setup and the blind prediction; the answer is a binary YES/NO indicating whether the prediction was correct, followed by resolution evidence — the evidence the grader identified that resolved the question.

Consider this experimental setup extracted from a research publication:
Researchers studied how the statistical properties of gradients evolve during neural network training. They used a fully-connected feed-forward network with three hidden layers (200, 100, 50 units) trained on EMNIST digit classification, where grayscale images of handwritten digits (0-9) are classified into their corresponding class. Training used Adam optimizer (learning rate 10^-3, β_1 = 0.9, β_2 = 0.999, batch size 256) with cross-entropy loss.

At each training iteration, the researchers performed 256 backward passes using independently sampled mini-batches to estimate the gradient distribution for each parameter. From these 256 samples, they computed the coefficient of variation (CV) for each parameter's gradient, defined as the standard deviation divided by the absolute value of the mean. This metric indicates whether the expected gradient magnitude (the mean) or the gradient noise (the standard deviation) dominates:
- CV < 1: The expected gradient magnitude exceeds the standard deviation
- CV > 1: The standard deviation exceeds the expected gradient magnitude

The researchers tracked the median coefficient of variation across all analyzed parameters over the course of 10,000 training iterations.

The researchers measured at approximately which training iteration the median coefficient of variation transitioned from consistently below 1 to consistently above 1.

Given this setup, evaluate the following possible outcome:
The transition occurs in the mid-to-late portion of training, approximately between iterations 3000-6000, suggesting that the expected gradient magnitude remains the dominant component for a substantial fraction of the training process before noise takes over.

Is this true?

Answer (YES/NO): NO